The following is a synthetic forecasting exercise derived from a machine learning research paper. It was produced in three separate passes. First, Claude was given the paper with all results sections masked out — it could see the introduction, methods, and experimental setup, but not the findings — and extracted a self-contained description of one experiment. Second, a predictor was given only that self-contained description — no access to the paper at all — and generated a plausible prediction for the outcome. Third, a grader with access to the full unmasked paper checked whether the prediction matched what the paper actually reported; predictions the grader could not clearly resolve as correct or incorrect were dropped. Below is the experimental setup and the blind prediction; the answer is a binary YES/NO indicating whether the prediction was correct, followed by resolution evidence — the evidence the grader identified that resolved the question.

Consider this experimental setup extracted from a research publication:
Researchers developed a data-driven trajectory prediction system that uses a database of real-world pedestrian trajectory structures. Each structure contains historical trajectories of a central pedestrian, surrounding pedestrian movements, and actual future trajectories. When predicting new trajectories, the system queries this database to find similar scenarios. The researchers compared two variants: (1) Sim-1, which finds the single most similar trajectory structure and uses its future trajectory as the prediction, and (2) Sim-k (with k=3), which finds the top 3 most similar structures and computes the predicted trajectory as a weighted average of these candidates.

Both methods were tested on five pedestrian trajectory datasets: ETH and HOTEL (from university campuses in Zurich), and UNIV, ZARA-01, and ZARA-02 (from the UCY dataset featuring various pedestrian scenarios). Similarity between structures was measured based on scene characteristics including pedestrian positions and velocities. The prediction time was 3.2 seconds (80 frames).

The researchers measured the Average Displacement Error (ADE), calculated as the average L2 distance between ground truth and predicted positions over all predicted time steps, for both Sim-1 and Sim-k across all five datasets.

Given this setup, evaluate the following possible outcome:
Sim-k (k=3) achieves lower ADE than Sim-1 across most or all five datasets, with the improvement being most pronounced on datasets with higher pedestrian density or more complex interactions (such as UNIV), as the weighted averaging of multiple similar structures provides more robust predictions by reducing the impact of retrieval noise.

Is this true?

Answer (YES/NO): YES